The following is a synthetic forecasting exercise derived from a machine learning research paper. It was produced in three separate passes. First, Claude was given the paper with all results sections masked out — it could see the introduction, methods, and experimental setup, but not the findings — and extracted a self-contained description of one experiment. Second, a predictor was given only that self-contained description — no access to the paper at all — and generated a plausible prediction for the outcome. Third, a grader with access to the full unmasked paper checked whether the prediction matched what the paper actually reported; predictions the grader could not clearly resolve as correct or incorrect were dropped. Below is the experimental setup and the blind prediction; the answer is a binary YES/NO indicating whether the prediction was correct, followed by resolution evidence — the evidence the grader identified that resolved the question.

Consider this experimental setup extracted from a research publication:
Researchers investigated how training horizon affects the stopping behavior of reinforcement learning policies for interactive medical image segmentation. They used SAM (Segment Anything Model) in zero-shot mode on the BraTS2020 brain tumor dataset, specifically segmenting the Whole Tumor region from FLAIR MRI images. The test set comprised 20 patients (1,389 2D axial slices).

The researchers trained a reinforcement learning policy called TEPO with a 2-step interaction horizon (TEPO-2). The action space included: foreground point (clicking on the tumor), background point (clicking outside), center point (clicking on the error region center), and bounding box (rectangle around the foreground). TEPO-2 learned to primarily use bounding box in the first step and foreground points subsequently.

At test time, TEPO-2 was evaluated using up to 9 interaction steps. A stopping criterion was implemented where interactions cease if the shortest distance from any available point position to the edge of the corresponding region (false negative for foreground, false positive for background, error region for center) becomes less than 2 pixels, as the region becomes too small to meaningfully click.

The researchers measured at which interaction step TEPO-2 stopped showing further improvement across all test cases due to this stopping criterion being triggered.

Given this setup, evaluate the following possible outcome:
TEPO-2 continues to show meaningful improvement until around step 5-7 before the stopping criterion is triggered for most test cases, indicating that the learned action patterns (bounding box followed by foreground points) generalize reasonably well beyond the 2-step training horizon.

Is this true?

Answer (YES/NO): NO